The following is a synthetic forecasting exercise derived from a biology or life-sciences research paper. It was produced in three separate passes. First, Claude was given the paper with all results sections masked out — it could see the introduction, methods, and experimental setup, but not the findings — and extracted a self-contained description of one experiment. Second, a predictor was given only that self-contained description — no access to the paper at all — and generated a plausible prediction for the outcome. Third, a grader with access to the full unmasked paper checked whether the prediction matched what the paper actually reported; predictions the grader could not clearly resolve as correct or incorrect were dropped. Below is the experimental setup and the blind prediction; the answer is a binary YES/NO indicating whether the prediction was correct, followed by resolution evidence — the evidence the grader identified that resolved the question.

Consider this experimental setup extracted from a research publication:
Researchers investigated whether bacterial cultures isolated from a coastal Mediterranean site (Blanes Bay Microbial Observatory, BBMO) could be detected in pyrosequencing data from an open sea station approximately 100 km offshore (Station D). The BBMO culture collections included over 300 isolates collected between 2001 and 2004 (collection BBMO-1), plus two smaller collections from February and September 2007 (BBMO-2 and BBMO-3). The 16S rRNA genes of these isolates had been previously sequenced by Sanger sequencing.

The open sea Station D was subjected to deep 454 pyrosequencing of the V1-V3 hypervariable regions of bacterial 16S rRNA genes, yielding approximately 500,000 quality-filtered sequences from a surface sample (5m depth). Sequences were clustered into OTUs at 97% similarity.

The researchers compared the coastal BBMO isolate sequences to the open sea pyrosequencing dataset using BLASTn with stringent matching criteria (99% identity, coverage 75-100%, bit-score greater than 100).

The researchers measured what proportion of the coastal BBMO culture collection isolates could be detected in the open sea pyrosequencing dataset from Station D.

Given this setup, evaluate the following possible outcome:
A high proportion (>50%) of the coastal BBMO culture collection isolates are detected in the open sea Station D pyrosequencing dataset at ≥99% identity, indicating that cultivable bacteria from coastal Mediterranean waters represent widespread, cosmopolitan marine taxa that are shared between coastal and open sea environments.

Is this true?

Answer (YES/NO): NO